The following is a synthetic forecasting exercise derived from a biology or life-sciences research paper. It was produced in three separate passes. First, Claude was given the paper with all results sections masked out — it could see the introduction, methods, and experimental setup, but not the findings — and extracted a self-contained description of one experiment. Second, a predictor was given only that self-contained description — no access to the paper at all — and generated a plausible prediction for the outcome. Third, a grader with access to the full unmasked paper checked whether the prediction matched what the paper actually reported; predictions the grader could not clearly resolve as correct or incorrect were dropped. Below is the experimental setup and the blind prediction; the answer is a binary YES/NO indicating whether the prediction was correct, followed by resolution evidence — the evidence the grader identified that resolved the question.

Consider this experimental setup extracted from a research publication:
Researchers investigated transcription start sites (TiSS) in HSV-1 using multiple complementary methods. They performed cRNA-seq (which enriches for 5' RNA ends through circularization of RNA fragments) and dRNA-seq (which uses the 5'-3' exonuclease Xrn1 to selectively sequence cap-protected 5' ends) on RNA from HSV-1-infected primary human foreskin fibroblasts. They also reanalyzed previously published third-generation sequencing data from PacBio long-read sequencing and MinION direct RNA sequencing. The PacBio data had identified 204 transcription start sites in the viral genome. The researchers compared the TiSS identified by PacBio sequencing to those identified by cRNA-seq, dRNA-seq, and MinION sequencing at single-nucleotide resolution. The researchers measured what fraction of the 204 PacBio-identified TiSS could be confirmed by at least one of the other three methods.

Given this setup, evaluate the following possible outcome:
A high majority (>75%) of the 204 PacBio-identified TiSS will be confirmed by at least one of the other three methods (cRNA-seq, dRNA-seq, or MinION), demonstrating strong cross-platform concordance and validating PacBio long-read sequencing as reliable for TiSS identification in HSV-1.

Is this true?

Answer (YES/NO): NO